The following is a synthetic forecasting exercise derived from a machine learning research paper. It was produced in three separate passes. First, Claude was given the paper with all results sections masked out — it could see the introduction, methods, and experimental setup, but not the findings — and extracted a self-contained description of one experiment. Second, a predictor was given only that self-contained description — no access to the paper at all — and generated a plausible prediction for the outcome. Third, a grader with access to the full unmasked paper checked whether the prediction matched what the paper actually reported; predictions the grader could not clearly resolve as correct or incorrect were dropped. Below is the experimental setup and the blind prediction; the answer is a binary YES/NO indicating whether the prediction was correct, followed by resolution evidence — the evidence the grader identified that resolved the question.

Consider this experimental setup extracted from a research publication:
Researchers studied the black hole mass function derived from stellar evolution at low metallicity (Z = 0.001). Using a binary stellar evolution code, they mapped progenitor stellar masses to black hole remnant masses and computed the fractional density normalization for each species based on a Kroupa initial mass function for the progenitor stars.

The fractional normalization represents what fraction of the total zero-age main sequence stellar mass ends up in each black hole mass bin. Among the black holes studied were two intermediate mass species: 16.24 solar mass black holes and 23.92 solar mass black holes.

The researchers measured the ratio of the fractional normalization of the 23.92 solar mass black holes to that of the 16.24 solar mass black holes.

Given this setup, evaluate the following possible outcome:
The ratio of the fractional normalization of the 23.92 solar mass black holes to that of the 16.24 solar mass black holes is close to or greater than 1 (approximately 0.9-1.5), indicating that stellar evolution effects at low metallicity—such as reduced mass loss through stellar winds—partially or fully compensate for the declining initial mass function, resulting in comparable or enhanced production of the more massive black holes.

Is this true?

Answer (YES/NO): NO